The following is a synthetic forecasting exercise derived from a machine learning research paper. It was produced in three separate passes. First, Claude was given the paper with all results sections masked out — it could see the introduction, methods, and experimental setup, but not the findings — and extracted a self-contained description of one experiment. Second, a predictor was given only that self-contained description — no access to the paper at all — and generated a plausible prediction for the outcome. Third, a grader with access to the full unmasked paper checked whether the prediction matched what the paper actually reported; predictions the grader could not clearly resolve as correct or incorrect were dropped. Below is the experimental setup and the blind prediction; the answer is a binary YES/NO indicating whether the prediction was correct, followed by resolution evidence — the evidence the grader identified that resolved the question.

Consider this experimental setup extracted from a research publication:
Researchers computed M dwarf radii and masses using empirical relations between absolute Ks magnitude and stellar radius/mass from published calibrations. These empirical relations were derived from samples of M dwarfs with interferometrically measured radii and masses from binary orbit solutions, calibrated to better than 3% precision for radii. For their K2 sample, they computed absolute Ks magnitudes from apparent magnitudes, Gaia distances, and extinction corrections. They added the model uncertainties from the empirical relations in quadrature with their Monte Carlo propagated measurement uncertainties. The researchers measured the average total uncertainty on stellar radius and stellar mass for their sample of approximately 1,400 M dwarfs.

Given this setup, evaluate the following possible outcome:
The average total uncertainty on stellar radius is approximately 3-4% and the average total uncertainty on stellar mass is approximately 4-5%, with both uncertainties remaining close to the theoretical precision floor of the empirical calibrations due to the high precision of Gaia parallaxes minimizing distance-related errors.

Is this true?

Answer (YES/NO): NO